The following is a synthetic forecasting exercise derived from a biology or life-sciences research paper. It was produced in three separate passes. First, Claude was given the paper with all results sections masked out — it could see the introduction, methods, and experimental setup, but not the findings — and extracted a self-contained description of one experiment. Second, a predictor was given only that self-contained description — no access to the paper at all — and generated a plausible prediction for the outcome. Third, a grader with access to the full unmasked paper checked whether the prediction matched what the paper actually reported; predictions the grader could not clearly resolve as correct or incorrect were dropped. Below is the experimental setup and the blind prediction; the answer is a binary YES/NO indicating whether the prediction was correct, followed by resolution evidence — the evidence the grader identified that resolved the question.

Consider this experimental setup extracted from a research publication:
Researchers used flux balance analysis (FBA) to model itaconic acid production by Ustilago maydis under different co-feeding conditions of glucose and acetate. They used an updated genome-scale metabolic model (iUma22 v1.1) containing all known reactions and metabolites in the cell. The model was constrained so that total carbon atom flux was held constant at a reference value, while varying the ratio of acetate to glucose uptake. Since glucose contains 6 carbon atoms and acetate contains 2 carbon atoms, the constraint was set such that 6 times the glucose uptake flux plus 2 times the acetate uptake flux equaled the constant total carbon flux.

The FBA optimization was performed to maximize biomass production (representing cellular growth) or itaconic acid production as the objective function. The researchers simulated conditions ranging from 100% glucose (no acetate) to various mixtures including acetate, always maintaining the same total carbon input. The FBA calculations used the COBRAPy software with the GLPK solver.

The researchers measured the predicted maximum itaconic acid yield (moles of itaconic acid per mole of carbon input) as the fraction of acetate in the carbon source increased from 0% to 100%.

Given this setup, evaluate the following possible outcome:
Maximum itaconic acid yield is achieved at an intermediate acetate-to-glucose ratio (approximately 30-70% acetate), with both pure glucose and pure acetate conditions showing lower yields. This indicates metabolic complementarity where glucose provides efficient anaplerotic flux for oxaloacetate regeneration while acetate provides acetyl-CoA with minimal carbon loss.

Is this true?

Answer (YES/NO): YES